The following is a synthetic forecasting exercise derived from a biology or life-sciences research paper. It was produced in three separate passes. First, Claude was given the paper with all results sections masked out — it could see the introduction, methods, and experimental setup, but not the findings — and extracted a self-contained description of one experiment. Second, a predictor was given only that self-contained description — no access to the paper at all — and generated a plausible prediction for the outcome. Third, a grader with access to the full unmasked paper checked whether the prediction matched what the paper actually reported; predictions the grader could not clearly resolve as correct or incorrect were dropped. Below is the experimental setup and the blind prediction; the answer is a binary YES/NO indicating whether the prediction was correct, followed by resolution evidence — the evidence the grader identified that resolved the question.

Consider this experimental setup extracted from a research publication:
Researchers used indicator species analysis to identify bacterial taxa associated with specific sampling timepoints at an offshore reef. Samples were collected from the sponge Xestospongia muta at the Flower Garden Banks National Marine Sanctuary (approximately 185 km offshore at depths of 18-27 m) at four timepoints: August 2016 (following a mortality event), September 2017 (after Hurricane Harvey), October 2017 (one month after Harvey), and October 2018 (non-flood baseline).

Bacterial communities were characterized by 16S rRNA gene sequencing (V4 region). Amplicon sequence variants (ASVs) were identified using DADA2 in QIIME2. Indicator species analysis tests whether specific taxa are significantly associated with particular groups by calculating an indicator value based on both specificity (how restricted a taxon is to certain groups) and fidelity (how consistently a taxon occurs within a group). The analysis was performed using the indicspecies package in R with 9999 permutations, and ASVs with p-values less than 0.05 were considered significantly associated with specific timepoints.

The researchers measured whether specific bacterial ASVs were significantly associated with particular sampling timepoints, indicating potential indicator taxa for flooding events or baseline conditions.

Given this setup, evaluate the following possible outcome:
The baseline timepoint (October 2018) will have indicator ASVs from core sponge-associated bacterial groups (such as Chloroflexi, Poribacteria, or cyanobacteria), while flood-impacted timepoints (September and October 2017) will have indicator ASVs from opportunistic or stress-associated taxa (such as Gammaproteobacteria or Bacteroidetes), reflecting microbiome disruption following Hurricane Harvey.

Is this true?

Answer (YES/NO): NO